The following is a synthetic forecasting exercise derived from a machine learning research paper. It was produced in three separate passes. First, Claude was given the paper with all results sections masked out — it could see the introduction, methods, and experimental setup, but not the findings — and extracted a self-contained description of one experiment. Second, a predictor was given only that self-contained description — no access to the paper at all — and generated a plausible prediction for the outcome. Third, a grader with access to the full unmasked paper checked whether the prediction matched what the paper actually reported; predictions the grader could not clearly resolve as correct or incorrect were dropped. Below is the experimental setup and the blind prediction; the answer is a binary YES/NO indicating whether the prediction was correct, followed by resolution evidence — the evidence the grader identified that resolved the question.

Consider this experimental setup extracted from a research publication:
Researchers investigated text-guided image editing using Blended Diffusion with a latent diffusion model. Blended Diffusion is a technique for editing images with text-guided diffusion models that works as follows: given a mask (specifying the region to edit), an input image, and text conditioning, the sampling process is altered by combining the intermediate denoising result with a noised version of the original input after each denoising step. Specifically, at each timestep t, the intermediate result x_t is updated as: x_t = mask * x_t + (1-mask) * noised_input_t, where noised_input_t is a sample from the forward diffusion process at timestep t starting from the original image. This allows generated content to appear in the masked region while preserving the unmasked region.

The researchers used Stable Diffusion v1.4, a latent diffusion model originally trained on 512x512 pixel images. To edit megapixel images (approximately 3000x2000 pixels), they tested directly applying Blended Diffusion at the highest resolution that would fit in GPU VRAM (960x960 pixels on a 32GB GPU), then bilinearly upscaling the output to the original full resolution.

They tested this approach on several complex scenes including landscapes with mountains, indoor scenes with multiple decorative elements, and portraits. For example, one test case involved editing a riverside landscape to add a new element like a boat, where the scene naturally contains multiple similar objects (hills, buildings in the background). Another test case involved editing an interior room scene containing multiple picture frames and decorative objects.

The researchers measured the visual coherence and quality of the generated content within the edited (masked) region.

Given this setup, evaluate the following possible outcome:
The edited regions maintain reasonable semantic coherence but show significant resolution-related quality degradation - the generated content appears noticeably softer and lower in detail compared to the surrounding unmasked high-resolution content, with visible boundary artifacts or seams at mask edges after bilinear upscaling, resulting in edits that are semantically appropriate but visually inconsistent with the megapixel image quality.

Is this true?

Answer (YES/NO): NO